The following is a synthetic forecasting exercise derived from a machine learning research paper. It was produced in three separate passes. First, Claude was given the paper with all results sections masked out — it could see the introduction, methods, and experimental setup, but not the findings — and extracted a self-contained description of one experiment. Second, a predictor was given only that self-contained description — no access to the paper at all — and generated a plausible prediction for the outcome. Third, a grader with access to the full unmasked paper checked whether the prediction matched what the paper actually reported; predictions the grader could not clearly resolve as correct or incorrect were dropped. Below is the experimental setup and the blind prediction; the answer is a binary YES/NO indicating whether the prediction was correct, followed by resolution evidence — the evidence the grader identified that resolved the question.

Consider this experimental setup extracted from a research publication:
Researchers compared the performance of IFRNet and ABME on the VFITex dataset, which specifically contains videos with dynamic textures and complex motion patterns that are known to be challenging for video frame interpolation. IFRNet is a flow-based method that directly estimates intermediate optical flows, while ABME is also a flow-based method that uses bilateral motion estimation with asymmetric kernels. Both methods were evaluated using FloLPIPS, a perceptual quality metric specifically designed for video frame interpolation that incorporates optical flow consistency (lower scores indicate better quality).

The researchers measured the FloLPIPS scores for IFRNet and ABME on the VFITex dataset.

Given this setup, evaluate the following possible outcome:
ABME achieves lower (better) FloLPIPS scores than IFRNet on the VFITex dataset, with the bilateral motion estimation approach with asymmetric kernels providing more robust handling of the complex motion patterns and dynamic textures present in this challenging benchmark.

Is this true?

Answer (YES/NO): NO